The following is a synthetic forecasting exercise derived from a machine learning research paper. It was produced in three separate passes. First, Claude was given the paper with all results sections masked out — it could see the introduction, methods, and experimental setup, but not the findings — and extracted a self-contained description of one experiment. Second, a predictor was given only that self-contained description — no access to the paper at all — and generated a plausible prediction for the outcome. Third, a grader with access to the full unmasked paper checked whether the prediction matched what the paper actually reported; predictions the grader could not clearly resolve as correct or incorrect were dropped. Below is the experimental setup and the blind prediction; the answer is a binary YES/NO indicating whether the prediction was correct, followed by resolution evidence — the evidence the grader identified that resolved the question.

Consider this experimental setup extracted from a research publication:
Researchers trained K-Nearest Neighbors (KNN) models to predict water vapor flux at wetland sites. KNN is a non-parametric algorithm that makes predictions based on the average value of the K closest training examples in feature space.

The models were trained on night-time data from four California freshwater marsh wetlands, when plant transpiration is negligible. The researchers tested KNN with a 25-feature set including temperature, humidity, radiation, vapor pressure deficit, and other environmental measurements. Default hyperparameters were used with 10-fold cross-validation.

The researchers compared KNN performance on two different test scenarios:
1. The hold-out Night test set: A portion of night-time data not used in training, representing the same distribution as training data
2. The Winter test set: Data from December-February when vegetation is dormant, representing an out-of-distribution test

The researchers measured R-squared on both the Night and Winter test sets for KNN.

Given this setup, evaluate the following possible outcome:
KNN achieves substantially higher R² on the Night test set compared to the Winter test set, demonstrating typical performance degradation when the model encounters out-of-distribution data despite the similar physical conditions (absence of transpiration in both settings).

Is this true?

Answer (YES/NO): YES